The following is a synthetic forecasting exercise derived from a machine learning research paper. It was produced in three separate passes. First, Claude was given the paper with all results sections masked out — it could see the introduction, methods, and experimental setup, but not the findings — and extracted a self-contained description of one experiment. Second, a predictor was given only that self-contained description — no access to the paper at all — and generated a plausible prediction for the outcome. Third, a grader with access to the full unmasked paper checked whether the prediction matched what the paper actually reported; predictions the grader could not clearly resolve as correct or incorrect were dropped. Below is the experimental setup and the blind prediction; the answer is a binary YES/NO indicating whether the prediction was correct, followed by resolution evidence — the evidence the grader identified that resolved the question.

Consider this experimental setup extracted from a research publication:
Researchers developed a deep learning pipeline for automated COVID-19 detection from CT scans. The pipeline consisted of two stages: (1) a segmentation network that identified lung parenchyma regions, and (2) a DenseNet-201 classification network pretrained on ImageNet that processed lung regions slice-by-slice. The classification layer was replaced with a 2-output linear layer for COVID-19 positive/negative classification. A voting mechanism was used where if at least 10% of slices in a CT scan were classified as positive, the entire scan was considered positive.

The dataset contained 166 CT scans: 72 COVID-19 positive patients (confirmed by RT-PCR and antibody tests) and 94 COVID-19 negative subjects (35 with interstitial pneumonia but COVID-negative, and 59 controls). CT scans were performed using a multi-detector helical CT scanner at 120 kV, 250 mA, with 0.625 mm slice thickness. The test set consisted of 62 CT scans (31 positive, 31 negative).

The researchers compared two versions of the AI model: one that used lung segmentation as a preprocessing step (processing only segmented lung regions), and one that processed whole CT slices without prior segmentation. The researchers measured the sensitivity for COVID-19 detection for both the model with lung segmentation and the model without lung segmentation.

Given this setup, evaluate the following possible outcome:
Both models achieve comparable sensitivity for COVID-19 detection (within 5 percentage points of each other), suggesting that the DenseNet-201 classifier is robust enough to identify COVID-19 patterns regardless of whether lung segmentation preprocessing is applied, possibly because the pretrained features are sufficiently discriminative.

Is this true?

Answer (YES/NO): NO